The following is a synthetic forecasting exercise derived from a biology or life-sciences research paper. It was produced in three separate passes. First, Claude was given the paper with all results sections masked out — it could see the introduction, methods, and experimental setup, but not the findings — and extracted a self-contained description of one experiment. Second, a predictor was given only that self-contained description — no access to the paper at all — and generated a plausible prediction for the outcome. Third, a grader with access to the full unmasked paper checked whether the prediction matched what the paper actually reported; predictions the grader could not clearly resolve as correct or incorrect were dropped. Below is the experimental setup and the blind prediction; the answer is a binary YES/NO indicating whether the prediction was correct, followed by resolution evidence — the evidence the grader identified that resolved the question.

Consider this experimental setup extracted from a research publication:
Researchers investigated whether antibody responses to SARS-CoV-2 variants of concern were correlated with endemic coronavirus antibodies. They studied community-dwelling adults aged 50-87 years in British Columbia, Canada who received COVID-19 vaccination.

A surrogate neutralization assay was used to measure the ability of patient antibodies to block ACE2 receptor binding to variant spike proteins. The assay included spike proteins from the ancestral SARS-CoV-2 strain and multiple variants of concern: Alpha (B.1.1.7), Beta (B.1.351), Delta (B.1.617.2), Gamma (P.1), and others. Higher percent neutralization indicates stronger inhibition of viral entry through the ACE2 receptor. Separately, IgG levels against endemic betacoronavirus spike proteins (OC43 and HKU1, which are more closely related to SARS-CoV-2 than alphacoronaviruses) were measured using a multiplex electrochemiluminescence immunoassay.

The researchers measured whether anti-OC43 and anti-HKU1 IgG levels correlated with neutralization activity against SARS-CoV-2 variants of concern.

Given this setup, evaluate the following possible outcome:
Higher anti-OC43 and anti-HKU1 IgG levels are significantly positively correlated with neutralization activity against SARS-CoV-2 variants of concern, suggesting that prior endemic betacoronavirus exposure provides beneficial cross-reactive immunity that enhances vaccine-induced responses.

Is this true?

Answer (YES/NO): YES